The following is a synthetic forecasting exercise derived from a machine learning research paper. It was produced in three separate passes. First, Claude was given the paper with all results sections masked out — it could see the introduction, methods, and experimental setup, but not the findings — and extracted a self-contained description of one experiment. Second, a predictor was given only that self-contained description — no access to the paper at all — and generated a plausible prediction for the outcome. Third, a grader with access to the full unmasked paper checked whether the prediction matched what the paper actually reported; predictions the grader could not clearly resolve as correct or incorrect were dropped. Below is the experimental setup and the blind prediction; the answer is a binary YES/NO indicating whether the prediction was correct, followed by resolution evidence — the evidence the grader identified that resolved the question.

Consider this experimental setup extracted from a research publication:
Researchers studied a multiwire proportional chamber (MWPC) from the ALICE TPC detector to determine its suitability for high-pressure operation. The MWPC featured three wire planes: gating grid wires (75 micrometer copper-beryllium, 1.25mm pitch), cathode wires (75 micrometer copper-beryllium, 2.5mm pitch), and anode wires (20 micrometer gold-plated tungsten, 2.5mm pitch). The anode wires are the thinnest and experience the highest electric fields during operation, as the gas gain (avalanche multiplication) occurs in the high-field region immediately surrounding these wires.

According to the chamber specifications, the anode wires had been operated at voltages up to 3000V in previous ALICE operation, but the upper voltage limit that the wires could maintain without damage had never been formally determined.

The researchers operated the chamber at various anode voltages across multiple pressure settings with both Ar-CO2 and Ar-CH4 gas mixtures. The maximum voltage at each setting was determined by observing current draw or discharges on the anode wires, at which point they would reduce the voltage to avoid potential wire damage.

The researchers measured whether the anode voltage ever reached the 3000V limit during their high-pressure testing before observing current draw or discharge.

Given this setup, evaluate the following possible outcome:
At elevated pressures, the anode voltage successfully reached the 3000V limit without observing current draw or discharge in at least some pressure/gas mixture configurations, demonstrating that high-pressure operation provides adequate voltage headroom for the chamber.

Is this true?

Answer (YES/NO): NO